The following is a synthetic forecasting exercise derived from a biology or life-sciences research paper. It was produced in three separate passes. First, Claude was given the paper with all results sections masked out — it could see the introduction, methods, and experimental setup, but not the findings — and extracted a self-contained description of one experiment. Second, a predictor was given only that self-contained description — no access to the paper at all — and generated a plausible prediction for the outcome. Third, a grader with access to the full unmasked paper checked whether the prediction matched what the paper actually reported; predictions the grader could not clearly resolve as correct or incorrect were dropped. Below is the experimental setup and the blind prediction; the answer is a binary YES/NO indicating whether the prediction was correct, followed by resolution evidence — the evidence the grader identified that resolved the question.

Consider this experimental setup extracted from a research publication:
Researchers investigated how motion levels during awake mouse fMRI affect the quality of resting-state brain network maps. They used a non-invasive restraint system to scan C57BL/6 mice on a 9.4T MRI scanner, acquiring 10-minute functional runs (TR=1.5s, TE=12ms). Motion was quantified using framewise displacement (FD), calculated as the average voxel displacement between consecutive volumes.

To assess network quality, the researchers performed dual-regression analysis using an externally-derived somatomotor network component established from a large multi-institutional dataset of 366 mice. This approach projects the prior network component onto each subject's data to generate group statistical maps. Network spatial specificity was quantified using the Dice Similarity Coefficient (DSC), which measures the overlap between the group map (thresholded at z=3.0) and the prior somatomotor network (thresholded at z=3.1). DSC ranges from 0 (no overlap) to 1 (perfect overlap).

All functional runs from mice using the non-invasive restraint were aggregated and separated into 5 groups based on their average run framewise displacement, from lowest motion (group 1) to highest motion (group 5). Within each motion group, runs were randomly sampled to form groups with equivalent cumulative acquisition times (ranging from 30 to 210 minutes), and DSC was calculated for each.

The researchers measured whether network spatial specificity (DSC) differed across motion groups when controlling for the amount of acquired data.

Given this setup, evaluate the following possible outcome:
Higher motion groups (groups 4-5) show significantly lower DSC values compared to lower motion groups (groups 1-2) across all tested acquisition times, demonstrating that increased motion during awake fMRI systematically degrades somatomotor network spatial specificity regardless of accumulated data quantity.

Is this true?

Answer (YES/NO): NO